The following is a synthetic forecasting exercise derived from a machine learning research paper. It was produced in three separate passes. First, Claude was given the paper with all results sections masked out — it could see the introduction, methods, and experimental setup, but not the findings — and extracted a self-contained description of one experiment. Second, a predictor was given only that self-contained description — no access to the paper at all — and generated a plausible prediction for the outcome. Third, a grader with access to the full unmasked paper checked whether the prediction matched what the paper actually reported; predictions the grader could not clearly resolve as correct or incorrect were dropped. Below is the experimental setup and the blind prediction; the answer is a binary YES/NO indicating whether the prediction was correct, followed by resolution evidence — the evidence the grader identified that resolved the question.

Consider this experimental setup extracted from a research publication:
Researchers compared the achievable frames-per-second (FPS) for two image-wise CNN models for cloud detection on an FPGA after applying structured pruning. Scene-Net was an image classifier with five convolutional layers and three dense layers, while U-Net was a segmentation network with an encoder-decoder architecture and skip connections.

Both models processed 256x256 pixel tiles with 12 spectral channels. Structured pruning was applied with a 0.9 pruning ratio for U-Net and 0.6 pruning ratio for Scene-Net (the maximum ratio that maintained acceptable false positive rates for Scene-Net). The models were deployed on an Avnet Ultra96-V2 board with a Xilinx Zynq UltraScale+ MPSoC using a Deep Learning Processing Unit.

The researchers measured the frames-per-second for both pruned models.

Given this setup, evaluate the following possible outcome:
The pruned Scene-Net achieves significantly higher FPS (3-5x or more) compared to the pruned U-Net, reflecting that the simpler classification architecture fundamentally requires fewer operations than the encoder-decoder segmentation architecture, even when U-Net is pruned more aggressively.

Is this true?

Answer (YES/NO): NO